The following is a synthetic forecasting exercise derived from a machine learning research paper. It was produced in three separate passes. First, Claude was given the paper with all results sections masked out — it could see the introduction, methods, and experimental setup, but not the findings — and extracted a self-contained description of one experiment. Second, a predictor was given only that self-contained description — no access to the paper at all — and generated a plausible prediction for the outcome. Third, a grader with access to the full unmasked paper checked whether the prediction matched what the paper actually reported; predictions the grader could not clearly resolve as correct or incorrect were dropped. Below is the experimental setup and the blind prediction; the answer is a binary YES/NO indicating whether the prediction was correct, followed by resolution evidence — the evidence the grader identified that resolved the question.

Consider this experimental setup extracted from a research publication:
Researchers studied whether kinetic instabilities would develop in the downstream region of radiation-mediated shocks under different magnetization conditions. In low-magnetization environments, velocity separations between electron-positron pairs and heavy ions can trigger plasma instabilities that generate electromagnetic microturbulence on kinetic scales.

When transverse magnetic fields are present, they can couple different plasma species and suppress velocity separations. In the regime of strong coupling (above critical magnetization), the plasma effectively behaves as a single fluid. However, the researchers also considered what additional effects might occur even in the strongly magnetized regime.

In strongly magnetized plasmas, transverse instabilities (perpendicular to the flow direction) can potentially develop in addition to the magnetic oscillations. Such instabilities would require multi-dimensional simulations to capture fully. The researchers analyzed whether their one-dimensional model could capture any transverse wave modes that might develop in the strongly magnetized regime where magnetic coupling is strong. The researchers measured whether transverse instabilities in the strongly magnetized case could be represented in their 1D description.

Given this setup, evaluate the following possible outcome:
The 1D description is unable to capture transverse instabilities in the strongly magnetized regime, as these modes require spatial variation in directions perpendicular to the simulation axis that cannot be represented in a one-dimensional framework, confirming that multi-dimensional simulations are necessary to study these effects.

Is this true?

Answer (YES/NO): YES